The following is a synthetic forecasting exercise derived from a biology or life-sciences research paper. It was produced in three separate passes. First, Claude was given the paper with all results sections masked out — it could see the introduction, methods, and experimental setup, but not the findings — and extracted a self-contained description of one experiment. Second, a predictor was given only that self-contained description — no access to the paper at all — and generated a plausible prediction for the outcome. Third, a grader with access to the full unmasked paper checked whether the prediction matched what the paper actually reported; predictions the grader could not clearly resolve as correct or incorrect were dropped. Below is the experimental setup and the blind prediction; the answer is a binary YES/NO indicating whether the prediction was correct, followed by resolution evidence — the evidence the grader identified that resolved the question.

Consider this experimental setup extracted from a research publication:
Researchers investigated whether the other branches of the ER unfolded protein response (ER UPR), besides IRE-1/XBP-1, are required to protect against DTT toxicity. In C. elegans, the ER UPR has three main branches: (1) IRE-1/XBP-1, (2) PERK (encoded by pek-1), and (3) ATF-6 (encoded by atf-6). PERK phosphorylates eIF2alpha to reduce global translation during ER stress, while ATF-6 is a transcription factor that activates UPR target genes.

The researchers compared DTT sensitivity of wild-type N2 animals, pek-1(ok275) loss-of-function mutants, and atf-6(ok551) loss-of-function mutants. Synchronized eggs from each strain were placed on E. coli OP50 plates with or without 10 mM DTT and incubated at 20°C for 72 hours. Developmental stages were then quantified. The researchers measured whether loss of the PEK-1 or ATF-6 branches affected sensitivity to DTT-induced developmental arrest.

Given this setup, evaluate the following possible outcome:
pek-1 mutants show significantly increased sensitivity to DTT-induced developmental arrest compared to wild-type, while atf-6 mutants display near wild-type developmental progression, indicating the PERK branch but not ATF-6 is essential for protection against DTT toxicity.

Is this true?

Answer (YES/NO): NO